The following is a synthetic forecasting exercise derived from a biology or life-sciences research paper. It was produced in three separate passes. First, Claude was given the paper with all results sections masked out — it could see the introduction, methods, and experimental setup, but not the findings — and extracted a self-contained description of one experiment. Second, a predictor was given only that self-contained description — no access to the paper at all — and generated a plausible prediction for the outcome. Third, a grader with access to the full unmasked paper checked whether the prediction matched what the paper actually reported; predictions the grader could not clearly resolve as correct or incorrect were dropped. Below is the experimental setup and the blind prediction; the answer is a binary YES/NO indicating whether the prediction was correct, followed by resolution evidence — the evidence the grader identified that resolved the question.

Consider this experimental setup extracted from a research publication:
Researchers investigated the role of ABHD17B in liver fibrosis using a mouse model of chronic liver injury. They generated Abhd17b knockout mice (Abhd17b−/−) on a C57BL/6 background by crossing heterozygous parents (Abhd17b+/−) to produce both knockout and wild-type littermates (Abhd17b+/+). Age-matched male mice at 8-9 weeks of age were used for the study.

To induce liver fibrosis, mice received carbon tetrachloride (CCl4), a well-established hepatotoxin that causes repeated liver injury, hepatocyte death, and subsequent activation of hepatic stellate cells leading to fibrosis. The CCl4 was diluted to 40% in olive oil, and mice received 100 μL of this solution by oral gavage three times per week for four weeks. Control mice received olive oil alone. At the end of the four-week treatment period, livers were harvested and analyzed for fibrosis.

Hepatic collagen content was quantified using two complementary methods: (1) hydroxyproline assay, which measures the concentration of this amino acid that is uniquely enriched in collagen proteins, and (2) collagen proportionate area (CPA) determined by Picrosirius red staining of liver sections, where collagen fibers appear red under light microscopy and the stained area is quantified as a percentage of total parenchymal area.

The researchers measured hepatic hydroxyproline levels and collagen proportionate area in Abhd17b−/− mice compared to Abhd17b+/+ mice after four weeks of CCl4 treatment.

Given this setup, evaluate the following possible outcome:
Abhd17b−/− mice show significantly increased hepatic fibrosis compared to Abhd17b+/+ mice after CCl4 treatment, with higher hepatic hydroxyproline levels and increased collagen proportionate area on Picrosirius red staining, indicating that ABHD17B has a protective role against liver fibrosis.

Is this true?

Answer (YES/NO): NO